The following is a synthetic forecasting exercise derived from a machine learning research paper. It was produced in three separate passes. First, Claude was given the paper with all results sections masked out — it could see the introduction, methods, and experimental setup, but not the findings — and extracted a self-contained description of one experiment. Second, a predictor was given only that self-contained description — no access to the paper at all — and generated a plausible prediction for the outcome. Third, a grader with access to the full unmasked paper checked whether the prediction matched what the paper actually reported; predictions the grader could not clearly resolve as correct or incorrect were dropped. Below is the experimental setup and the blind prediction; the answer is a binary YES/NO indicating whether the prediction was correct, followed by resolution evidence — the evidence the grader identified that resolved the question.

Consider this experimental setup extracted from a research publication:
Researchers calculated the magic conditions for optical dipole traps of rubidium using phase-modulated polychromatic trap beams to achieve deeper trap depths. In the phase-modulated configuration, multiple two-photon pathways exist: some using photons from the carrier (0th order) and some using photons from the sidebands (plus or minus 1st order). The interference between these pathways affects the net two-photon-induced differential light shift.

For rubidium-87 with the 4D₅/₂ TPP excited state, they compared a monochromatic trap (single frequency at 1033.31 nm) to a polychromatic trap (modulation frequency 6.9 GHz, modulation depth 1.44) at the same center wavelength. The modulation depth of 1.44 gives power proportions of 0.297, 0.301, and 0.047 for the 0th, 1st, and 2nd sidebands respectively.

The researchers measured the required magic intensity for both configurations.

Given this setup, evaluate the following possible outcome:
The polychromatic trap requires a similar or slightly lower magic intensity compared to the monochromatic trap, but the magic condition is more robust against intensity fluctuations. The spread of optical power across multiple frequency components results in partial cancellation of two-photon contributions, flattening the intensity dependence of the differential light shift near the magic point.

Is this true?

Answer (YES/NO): NO